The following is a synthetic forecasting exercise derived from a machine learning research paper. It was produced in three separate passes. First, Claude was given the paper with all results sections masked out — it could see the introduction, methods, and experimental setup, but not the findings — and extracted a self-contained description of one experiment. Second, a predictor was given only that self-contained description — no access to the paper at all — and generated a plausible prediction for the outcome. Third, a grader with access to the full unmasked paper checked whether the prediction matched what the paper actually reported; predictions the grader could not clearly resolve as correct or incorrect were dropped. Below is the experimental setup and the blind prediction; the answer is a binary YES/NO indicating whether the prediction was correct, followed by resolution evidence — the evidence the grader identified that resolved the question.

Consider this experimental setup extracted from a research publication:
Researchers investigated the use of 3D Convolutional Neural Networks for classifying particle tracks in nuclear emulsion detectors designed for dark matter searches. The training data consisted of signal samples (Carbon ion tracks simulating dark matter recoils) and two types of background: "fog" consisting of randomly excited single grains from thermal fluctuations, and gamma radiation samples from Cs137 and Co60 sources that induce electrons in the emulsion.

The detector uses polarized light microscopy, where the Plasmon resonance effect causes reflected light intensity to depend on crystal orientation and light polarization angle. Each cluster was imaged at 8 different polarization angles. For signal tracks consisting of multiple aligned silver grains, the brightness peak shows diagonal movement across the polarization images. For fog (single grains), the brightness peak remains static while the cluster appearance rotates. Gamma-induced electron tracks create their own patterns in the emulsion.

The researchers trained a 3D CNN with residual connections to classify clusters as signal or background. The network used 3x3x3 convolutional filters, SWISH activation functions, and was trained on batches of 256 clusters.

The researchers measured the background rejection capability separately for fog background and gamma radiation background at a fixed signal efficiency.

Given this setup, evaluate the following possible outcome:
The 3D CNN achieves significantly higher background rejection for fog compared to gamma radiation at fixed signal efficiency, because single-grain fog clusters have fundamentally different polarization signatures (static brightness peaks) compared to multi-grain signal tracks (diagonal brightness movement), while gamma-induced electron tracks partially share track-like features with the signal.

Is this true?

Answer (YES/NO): NO